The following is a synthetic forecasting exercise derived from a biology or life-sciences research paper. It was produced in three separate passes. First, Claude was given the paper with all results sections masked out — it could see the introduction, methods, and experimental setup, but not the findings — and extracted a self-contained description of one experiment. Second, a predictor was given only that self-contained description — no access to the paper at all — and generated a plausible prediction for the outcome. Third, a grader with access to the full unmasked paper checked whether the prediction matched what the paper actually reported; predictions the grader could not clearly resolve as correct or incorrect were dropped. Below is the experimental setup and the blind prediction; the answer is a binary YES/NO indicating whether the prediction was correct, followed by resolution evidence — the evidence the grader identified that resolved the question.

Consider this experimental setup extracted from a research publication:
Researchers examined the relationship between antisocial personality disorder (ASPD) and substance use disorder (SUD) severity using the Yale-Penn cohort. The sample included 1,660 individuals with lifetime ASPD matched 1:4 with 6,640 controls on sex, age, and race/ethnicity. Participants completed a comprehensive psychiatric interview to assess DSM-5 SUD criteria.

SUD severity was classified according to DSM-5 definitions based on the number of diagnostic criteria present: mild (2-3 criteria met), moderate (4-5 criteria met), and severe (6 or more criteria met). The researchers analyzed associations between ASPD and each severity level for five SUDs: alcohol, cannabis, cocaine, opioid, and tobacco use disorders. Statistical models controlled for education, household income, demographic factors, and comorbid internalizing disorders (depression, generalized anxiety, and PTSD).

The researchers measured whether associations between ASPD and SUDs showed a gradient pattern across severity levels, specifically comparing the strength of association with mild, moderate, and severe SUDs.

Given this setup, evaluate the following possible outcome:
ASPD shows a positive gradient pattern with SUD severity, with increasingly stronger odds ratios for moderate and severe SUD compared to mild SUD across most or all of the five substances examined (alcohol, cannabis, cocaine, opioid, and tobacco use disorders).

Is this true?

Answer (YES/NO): NO